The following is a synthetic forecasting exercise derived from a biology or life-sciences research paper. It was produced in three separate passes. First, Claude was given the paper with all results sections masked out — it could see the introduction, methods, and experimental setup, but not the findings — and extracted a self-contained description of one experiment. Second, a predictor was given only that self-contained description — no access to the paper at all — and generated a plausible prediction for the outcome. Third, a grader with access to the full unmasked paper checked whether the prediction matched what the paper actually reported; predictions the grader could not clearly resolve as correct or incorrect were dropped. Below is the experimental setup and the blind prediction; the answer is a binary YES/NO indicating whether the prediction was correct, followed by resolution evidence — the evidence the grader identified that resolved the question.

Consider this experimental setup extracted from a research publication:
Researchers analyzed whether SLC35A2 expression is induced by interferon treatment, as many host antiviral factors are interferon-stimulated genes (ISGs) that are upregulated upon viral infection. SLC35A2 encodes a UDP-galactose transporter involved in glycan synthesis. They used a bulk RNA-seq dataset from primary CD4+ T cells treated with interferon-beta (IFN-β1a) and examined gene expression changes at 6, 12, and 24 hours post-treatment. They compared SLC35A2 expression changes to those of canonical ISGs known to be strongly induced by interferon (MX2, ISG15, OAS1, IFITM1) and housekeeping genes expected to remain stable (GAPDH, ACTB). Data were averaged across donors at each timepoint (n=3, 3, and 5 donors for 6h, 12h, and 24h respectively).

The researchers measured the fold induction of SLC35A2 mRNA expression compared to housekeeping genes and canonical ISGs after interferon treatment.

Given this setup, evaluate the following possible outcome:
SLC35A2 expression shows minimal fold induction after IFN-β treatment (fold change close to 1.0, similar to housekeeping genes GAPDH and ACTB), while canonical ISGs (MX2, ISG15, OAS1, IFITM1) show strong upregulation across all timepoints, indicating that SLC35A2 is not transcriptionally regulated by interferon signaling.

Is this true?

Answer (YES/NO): YES